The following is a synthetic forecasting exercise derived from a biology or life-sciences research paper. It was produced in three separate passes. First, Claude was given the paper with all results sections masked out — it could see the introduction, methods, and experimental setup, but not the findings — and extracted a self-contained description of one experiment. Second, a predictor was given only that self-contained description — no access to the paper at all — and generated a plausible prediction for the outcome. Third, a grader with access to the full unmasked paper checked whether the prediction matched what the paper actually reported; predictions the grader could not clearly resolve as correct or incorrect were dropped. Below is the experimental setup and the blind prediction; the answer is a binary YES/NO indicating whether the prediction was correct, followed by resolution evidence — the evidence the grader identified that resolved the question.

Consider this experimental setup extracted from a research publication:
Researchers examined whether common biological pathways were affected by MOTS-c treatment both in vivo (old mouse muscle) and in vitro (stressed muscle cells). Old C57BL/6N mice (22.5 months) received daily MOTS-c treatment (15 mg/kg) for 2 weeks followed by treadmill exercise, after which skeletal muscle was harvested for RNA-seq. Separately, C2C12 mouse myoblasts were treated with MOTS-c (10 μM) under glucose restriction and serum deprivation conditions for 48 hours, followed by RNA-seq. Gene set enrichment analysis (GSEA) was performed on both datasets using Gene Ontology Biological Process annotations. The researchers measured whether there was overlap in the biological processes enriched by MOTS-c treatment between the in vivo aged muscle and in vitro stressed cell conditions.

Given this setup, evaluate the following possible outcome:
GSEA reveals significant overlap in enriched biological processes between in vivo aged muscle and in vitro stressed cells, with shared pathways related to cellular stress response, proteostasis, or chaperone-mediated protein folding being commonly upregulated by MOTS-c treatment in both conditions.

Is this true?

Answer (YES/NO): YES